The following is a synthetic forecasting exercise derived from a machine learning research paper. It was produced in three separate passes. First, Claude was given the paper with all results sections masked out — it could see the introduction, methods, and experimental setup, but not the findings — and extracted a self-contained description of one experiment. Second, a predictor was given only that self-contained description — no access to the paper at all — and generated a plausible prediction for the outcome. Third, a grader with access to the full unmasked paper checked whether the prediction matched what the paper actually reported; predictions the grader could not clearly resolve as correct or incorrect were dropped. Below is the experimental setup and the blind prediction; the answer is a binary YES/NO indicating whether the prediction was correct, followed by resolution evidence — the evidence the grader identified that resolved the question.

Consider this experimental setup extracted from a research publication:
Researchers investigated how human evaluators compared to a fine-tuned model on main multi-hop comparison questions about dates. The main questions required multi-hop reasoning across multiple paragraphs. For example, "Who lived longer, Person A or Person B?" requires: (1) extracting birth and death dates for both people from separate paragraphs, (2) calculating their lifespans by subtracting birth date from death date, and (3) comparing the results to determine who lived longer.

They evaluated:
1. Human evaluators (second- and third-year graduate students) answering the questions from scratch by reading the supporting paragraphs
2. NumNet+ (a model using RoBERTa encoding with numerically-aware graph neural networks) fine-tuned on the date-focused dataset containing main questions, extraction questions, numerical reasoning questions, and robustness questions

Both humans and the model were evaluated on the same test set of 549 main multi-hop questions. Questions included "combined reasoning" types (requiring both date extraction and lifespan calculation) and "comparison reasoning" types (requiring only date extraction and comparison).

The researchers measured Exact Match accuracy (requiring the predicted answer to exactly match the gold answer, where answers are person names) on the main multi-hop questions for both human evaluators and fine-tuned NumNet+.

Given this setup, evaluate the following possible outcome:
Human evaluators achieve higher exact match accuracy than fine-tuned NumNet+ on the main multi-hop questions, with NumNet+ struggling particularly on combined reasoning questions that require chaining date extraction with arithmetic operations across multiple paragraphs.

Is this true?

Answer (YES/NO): NO